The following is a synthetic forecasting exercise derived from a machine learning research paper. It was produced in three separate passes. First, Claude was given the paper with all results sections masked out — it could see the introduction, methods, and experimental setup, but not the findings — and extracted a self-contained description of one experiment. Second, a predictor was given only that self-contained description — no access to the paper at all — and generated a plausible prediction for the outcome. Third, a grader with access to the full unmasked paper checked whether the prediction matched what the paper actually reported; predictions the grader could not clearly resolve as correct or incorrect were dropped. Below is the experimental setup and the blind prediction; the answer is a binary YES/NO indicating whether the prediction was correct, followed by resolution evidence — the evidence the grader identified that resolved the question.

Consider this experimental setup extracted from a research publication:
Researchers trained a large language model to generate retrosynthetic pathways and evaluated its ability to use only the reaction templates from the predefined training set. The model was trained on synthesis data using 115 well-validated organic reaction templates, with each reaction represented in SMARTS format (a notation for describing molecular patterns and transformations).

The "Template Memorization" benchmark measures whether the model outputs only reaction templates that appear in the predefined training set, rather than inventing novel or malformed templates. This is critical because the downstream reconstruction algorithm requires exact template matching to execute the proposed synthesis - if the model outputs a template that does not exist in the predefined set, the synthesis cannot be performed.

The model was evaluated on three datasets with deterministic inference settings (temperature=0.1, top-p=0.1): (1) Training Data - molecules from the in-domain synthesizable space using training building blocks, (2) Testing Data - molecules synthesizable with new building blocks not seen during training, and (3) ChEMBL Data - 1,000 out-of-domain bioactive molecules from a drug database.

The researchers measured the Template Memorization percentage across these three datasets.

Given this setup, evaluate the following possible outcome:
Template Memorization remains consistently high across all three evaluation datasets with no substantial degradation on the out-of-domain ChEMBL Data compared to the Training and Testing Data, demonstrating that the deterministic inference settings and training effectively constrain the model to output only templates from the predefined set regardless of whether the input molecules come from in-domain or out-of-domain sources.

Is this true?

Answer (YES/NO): YES